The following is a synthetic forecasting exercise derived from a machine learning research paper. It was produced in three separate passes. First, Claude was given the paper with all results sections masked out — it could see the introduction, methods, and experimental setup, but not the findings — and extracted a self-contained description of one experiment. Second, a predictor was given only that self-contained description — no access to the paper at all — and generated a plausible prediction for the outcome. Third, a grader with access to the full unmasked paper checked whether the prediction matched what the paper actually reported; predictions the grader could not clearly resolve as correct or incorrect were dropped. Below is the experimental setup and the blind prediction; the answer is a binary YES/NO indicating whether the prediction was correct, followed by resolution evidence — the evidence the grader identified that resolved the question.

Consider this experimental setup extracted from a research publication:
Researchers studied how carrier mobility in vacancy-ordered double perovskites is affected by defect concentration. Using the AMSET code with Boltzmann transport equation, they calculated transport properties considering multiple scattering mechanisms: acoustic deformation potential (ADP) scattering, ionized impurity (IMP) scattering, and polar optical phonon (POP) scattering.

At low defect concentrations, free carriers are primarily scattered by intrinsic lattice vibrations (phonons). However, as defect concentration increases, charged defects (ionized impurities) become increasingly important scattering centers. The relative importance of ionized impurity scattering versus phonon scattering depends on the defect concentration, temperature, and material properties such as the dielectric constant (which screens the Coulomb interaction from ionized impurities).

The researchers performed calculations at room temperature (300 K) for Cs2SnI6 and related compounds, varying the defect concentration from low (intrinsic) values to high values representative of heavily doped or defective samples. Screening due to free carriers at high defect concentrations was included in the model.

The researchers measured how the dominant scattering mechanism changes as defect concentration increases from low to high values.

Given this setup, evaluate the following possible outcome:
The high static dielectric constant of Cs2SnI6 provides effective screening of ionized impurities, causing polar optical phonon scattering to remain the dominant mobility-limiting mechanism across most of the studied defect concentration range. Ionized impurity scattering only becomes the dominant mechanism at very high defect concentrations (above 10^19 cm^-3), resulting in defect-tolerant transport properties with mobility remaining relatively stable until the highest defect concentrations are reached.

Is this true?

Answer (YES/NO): NO